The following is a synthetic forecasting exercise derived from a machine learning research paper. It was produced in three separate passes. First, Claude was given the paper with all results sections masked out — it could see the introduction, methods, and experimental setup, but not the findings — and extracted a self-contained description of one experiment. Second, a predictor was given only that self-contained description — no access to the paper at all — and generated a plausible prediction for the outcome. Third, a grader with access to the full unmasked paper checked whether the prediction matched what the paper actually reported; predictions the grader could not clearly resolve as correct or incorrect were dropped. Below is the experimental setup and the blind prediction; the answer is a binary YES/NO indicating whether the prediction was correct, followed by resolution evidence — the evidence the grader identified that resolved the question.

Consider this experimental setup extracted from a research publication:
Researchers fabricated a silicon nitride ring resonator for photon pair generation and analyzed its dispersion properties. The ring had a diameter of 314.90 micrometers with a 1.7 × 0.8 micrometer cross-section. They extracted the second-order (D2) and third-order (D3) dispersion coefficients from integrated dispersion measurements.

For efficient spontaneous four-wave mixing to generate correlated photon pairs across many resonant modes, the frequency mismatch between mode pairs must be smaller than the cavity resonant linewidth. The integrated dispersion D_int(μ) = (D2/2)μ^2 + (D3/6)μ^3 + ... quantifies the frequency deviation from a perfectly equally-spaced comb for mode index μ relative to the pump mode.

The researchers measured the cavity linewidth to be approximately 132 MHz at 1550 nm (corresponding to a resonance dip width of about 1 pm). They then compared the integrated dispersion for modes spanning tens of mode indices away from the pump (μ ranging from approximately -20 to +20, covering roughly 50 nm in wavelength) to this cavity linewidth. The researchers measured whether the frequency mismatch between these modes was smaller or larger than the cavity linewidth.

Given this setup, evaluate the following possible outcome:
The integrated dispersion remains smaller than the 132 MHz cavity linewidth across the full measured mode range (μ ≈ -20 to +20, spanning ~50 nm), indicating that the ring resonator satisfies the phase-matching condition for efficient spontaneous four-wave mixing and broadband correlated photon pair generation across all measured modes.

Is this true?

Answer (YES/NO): YES